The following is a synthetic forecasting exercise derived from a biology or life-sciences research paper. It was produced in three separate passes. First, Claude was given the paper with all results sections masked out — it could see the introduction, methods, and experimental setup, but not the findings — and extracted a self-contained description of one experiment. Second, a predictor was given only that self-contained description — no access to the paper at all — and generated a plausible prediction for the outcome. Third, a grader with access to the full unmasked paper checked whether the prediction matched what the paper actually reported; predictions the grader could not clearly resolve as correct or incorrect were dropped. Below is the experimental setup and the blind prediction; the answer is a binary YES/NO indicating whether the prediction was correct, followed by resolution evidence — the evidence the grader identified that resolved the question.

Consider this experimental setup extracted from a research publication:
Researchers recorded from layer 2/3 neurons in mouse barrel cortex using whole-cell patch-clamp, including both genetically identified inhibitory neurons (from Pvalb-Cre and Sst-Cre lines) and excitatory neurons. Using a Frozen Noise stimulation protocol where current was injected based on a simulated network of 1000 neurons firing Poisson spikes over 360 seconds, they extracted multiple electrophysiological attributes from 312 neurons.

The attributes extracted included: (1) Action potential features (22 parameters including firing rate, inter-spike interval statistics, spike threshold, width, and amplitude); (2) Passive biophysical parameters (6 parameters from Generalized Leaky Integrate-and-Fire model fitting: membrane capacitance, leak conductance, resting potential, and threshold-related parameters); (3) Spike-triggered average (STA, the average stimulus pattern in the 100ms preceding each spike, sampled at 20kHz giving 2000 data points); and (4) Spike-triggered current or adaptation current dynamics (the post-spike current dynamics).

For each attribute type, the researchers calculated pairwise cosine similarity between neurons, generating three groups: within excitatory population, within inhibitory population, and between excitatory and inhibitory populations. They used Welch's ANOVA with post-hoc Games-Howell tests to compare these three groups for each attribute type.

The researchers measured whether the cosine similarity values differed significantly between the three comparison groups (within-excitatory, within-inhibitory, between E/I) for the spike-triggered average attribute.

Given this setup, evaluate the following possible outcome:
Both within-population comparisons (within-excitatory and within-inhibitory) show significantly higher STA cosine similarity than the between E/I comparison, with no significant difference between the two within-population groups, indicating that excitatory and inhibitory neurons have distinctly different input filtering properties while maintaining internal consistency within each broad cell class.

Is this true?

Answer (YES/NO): NO